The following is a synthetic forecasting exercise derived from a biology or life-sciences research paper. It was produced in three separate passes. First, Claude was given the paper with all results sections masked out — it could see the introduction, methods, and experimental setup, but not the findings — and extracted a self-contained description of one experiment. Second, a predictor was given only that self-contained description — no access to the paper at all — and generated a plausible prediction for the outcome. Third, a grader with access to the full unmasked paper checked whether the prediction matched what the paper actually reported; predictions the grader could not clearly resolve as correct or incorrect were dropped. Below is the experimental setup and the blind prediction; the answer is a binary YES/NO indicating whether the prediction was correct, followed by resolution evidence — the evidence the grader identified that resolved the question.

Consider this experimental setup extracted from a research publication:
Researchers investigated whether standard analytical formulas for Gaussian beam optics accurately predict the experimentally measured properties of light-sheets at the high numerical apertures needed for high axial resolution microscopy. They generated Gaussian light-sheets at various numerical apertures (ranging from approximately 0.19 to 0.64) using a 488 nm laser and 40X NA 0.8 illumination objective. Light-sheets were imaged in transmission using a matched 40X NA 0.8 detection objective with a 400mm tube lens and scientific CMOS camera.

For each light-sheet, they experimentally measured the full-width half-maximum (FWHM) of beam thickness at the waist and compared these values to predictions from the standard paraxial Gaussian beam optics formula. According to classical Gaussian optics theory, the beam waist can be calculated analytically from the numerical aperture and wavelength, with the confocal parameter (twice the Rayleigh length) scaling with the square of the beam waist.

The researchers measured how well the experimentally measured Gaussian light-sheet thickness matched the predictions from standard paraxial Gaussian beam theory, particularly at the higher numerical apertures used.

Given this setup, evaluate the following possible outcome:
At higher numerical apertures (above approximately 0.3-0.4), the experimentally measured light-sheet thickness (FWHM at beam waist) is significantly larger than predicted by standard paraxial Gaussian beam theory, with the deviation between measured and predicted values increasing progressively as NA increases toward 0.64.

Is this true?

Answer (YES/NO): NO